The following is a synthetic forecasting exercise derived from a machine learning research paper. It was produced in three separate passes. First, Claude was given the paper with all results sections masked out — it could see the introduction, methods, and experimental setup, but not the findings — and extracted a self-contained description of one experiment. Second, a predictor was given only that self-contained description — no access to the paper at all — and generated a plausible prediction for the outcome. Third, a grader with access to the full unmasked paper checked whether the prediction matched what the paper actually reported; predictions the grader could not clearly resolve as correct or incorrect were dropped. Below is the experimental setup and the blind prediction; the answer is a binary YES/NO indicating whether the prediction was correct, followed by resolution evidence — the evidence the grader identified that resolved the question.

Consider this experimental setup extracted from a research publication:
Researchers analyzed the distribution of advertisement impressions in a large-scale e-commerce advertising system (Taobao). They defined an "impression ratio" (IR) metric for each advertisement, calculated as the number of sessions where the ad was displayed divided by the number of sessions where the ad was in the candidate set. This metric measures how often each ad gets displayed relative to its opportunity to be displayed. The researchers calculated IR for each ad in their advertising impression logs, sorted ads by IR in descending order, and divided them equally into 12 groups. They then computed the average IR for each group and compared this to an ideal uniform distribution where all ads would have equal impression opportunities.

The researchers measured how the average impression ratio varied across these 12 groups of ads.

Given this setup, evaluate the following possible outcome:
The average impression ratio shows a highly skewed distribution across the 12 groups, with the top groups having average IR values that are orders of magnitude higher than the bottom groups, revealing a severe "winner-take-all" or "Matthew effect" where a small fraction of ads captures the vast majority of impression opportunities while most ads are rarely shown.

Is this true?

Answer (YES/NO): YES